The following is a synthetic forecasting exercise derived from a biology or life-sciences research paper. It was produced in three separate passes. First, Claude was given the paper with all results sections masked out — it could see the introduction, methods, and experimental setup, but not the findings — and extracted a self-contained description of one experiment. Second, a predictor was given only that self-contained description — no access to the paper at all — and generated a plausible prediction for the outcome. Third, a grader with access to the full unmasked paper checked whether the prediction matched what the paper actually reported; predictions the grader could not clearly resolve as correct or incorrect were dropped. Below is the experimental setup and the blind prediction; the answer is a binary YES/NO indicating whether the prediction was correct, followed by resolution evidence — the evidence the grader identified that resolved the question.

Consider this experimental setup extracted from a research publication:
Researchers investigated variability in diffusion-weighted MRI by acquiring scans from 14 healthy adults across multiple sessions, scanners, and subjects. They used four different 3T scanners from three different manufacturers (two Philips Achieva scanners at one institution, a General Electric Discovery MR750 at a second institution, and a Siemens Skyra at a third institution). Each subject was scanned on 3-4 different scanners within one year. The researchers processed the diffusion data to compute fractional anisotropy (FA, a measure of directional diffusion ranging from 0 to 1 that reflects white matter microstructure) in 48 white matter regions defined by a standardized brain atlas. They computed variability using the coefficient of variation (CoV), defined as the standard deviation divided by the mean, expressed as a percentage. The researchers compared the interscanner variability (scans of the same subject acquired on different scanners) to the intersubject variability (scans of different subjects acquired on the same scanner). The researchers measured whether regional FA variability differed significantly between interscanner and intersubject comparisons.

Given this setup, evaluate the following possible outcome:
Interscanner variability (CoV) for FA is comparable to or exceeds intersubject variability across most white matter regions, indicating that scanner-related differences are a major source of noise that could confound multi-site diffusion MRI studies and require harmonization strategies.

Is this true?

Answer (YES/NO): YES